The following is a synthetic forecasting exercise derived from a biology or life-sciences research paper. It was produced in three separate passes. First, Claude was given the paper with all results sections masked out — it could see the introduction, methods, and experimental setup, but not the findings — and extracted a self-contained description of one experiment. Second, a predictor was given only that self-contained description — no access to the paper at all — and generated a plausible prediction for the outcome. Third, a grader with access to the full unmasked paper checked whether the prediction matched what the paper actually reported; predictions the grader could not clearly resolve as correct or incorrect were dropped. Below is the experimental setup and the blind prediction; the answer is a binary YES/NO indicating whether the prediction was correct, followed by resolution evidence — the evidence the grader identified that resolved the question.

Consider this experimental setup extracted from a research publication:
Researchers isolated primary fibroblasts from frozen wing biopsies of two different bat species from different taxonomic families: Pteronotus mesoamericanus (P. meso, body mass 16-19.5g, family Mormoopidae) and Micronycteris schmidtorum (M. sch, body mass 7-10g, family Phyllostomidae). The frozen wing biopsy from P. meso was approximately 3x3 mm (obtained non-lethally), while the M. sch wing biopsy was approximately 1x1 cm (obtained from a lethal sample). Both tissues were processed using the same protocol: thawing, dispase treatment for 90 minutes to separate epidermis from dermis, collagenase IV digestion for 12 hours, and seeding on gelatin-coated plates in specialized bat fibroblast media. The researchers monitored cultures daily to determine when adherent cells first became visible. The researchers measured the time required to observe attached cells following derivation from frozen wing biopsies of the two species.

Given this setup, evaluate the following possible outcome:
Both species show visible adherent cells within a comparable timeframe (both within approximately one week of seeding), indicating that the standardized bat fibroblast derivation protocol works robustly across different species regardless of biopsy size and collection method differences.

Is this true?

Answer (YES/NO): NO